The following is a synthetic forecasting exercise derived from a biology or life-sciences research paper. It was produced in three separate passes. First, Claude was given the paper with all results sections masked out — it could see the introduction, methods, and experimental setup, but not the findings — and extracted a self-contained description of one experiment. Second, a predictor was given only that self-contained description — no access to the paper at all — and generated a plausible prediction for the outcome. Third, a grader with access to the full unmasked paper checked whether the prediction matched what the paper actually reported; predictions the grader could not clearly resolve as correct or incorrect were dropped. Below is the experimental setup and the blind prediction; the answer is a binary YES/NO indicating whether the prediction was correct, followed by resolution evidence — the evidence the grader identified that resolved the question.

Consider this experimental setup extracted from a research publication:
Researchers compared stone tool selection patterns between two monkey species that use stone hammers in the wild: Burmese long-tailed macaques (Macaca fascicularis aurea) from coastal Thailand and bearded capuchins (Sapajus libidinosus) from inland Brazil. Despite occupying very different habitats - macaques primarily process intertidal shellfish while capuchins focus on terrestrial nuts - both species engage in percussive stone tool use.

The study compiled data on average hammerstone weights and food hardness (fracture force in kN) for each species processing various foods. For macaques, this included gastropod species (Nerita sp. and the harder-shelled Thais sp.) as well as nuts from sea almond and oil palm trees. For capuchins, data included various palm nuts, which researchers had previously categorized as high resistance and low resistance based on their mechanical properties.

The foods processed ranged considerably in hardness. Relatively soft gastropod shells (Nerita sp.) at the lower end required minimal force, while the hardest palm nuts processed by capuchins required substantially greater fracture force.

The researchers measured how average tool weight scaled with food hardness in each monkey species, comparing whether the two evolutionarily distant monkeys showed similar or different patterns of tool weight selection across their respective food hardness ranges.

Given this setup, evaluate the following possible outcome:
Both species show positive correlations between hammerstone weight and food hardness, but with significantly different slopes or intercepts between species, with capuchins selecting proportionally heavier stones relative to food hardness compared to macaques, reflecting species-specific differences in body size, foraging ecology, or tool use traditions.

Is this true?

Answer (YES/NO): NO